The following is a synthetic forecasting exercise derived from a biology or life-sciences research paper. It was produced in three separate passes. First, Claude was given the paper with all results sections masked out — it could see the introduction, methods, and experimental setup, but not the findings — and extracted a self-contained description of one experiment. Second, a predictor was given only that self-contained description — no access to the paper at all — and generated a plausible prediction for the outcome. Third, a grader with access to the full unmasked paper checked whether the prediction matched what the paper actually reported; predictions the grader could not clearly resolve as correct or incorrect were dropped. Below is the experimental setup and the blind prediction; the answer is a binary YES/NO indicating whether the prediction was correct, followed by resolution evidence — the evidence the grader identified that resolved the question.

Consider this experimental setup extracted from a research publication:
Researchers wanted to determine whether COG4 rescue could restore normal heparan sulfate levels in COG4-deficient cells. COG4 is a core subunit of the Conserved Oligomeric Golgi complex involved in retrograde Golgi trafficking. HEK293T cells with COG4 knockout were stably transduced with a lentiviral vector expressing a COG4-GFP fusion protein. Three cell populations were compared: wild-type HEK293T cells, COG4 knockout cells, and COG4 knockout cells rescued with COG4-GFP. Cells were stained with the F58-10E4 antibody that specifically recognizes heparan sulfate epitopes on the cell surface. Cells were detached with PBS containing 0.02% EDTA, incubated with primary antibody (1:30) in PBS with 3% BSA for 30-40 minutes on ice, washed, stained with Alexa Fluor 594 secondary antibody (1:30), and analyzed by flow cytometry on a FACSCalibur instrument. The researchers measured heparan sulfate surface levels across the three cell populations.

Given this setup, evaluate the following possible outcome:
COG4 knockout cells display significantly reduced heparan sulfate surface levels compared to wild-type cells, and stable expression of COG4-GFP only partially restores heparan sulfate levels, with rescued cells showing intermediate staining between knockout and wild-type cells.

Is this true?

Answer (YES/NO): NO